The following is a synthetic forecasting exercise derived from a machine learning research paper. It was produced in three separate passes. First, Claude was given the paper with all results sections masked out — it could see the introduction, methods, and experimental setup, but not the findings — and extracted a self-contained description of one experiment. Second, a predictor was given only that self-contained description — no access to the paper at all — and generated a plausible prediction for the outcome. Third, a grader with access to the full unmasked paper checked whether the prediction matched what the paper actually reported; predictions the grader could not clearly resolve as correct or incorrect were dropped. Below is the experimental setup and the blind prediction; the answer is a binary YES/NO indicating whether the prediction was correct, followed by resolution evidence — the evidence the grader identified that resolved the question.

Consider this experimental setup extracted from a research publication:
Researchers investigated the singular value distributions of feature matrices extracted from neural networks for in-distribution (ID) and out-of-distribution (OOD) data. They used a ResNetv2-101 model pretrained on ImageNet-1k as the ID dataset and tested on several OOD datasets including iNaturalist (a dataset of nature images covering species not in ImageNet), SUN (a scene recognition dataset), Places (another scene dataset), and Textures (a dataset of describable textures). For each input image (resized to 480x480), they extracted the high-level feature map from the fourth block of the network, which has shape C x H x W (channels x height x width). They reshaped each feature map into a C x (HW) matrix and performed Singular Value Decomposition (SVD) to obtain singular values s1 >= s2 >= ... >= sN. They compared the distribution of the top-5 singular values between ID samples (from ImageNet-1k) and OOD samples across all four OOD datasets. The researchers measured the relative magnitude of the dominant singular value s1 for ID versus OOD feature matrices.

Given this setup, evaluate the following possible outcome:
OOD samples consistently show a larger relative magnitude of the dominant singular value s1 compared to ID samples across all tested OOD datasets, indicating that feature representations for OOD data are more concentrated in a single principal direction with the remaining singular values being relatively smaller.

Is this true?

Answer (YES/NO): NO